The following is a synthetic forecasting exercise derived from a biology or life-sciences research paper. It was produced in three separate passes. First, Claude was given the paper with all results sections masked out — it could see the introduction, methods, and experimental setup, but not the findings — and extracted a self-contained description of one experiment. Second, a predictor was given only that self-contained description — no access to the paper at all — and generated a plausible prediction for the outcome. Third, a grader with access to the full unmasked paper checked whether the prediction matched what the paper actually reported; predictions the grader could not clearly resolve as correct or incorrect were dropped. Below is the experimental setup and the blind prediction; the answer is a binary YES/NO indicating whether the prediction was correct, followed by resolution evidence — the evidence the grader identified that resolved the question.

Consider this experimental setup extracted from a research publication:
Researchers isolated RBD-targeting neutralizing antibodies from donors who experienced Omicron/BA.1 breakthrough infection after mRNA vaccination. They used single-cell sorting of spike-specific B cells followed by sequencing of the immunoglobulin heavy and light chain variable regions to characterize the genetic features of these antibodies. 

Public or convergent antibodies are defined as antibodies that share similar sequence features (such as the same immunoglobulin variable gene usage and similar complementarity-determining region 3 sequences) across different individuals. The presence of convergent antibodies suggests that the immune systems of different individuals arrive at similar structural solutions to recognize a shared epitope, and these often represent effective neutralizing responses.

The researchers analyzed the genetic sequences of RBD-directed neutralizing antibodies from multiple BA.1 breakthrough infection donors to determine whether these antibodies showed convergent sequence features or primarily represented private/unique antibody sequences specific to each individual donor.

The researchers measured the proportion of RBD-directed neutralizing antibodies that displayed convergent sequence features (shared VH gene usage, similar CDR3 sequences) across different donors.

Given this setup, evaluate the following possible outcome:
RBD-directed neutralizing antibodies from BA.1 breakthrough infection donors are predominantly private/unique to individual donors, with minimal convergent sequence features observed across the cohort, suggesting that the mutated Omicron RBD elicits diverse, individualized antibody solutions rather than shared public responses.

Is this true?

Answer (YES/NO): NO